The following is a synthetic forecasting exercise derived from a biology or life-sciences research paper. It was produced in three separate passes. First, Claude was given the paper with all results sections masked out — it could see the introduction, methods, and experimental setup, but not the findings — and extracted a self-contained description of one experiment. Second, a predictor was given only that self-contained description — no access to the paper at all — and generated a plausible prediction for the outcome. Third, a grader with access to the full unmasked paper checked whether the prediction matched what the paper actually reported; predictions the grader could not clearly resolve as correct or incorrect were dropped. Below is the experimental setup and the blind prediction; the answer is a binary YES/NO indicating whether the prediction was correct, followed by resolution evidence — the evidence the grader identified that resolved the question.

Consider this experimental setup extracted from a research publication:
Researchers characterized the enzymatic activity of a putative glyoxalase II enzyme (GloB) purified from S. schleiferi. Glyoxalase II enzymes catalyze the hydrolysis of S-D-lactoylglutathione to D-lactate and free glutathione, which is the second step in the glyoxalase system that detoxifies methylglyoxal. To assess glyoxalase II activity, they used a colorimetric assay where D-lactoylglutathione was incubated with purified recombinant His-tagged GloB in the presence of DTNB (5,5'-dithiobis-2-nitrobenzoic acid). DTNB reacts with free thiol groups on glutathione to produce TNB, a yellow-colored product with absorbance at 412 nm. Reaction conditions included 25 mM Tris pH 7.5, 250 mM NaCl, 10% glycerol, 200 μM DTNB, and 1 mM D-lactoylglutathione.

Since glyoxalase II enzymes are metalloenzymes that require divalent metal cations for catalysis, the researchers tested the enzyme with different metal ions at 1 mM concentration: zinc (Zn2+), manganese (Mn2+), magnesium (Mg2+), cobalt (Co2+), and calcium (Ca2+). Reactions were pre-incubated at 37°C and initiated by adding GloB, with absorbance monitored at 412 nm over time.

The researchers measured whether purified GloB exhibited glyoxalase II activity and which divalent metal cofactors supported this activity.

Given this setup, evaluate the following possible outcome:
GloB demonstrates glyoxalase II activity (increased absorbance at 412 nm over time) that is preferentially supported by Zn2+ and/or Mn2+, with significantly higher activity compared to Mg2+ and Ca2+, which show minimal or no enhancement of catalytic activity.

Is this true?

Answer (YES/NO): NO